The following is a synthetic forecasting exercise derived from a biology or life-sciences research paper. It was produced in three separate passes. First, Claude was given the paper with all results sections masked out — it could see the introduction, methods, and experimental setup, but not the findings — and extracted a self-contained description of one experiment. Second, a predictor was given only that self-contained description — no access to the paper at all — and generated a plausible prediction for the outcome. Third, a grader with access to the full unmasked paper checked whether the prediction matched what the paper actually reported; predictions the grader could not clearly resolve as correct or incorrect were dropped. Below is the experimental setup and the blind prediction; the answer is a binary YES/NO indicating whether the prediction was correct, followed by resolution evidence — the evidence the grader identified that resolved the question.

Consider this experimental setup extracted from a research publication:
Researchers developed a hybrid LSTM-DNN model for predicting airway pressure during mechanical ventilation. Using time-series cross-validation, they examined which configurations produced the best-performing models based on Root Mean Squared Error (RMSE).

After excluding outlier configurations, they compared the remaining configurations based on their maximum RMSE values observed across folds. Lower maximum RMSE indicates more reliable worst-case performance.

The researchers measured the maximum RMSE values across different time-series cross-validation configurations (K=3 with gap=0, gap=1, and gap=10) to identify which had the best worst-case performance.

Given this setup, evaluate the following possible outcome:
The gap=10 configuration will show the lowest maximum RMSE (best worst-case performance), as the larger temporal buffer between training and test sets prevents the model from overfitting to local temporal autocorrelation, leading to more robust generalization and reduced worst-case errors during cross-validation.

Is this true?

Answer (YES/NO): YES